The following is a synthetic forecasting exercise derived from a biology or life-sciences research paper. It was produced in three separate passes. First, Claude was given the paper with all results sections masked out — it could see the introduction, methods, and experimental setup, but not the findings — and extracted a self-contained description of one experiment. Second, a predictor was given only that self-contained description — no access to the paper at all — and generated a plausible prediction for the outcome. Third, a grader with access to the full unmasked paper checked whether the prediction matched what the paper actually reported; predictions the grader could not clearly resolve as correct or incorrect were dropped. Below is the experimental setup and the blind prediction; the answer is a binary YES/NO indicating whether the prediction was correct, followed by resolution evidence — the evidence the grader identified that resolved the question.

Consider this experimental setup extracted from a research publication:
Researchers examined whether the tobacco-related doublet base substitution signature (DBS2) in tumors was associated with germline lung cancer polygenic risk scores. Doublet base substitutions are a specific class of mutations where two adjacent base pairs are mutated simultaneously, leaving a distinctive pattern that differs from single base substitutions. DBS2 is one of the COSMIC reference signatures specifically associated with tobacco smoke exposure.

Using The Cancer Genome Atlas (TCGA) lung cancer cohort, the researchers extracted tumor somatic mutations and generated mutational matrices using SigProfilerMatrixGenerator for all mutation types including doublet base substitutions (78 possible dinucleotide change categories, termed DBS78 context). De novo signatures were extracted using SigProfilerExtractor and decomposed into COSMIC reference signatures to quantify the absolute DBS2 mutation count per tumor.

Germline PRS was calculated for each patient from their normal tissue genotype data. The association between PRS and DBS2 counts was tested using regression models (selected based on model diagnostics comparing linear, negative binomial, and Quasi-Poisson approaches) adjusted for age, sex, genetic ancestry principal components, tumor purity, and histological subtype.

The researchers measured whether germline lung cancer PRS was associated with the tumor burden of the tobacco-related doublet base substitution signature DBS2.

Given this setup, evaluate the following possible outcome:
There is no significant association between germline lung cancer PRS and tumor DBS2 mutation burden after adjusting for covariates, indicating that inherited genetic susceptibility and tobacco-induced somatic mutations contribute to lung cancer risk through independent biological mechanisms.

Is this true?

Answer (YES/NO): NO